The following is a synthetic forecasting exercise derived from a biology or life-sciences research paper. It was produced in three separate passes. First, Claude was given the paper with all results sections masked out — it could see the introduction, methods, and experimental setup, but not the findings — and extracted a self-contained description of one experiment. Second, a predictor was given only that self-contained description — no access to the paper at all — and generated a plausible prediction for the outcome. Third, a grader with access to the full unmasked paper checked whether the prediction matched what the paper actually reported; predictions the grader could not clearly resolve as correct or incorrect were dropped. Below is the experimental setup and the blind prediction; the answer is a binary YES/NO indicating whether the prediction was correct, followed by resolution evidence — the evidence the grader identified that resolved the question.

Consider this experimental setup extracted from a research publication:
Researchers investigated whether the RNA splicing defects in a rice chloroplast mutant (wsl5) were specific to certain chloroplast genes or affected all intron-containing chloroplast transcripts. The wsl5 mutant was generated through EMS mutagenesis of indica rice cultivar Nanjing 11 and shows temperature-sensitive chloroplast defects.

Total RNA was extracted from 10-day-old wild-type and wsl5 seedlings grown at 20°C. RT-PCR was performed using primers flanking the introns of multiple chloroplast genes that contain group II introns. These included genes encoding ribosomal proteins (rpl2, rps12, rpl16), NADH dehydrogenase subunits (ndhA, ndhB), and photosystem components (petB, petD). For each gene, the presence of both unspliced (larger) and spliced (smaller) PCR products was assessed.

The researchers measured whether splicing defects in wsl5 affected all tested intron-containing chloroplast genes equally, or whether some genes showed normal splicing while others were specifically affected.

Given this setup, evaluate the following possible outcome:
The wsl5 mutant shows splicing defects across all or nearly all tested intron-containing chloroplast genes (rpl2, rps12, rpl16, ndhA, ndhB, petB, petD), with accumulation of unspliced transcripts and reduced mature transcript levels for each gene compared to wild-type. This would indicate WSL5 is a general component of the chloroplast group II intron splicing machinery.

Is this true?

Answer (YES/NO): NO